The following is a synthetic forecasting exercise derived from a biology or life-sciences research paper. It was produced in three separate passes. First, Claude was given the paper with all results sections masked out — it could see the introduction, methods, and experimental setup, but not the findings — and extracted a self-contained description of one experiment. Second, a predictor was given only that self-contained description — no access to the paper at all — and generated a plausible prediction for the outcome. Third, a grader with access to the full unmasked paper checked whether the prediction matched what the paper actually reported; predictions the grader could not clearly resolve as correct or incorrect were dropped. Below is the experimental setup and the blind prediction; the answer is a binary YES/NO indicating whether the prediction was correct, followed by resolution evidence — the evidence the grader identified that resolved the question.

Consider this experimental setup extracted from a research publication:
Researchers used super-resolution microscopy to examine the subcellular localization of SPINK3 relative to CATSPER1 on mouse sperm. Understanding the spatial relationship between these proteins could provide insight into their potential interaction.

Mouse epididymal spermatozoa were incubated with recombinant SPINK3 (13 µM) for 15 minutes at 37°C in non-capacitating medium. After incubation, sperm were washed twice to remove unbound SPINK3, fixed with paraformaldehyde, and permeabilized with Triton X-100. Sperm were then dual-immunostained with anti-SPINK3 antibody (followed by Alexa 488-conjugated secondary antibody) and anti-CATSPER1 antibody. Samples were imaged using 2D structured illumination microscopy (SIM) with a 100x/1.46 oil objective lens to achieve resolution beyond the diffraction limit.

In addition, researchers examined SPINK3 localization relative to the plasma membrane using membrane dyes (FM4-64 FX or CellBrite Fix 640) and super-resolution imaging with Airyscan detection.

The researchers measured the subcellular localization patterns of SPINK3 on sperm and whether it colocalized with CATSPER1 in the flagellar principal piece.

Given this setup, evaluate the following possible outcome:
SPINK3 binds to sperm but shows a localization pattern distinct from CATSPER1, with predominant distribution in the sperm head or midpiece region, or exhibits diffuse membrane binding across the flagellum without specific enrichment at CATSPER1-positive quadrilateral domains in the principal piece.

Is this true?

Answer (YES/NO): NO